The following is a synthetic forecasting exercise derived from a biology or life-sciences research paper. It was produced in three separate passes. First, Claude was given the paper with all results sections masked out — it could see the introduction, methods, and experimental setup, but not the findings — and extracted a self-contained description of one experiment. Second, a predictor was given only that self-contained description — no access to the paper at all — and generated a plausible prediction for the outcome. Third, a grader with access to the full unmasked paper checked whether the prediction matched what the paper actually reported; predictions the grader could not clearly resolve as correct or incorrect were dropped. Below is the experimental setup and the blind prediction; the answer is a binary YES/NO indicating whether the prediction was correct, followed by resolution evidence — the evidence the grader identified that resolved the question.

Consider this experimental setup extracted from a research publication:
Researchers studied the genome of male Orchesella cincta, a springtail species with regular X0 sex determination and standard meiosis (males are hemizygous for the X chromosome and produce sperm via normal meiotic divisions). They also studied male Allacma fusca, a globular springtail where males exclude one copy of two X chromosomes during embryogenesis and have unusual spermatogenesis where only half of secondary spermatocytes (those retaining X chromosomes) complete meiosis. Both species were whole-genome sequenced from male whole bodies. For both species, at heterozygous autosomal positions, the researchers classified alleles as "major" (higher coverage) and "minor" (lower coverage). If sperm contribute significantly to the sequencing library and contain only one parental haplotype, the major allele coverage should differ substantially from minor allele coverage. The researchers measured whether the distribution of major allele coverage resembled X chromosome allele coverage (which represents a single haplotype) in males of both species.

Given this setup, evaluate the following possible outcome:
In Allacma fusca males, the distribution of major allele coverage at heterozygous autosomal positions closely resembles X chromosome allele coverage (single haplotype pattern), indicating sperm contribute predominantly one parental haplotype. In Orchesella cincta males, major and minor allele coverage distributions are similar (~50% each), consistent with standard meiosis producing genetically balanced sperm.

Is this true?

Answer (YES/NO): YES